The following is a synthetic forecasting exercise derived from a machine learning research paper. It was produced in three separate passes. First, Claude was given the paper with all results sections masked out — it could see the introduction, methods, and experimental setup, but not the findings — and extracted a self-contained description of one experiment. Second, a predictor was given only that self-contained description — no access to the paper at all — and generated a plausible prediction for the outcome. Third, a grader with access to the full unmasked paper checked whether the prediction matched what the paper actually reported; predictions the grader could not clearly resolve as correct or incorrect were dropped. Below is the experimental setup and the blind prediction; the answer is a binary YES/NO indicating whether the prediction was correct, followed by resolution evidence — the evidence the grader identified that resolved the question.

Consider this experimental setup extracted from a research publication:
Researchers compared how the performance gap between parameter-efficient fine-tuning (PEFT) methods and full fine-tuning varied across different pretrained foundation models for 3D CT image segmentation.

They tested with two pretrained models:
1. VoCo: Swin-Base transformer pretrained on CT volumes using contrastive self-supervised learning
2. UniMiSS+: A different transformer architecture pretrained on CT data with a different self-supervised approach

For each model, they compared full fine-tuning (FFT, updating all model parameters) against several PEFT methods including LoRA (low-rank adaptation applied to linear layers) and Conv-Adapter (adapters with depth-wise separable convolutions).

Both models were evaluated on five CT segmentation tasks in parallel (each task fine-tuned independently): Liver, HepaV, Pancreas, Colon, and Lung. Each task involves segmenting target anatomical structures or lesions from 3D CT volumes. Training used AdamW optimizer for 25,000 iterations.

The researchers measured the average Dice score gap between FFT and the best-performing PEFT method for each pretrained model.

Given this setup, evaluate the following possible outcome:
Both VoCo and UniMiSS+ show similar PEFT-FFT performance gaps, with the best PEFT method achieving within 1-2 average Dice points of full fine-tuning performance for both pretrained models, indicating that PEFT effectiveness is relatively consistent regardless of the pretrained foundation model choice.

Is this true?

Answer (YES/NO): NO